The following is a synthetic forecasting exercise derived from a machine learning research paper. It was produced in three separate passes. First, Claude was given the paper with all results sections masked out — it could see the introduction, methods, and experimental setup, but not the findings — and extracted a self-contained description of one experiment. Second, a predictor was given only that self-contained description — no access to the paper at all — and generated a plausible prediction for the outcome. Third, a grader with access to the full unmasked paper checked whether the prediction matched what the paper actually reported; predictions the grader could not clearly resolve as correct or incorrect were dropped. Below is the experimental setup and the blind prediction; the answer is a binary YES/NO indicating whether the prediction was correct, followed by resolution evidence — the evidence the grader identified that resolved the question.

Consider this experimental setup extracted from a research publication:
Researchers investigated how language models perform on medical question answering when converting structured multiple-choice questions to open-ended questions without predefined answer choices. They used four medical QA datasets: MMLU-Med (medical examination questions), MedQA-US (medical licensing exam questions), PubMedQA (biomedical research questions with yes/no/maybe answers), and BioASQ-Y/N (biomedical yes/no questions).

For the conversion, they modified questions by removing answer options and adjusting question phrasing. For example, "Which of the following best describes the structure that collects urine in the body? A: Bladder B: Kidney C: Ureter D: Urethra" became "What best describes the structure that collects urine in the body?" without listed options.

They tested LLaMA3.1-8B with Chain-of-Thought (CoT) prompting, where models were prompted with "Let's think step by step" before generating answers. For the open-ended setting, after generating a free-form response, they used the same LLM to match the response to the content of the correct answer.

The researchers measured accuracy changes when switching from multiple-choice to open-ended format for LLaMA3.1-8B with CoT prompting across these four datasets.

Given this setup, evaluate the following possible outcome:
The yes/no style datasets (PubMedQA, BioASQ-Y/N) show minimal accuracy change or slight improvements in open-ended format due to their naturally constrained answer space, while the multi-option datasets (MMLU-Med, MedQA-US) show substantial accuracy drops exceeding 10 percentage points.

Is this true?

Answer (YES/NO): NO